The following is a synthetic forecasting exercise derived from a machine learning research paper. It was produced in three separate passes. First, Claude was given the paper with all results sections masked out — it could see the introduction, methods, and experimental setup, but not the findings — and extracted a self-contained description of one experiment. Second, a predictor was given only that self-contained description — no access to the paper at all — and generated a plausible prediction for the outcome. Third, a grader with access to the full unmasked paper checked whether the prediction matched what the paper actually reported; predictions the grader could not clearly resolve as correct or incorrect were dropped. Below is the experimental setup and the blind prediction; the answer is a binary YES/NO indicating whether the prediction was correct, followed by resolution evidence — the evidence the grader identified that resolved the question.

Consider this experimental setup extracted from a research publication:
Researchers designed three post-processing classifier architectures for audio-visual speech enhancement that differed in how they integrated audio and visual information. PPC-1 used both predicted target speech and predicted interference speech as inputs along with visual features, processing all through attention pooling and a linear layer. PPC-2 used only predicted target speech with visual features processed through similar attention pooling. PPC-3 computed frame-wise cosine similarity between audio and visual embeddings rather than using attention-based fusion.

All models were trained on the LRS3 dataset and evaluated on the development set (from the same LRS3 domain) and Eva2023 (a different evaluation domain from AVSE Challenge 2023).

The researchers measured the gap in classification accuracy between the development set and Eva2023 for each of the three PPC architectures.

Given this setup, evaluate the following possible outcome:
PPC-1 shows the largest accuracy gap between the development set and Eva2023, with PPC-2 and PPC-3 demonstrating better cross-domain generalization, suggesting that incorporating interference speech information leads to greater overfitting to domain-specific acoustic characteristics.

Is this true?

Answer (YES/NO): YES